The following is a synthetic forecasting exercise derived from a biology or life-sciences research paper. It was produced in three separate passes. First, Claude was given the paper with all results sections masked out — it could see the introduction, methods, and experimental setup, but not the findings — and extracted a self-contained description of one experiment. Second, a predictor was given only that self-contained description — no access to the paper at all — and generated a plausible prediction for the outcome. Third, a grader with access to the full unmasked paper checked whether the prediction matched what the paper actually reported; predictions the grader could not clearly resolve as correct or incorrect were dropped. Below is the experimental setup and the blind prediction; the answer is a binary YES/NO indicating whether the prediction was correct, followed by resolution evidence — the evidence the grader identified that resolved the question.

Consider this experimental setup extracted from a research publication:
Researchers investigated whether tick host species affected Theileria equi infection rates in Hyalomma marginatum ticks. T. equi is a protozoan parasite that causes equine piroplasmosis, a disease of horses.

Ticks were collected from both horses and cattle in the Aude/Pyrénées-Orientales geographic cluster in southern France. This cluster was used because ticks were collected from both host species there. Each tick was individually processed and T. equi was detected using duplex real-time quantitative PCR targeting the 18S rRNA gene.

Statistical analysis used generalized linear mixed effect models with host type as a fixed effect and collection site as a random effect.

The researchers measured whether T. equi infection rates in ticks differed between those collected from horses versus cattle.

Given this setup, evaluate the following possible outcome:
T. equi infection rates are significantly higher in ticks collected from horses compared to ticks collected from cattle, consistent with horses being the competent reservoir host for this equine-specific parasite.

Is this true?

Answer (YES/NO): NO